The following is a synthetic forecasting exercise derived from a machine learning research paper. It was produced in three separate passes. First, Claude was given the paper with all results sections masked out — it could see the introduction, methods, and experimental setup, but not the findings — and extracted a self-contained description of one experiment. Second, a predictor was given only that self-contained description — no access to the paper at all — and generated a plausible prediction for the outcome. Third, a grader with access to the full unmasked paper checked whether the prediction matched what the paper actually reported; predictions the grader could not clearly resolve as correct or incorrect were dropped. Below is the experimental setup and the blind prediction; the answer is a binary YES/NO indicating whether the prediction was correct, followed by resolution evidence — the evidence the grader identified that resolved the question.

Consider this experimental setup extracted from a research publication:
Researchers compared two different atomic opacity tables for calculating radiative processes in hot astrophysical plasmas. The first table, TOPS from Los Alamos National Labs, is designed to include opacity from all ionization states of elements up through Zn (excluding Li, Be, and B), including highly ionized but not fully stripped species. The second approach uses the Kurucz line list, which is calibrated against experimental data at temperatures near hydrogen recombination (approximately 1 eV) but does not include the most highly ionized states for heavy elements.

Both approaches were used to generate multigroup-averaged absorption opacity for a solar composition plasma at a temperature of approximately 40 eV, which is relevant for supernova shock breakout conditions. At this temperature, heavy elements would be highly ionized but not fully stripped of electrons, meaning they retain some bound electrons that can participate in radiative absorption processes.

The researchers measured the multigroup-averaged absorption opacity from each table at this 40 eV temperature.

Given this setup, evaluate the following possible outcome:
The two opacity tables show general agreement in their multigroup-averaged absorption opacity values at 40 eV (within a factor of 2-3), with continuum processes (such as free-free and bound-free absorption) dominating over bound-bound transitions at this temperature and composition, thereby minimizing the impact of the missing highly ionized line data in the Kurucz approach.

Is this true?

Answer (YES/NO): NO